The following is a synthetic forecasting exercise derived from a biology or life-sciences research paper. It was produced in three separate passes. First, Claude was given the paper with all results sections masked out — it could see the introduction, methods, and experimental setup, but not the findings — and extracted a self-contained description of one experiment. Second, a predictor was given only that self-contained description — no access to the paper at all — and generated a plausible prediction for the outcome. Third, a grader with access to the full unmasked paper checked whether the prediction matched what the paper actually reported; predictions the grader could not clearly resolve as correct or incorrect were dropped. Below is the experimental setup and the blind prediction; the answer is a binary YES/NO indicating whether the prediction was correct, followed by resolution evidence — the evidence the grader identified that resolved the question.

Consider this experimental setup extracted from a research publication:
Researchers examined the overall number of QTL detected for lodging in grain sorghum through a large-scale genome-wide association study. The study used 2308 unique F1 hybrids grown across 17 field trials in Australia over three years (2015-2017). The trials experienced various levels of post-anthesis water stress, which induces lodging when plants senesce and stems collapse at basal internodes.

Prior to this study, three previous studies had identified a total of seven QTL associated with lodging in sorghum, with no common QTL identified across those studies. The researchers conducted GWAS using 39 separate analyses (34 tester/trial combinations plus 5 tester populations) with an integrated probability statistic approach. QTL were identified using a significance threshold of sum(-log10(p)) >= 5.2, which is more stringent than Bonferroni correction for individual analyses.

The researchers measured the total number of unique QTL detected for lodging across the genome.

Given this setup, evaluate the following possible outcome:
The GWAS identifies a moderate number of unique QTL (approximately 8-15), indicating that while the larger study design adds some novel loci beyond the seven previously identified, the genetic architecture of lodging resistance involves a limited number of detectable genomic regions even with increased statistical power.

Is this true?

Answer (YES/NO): NO